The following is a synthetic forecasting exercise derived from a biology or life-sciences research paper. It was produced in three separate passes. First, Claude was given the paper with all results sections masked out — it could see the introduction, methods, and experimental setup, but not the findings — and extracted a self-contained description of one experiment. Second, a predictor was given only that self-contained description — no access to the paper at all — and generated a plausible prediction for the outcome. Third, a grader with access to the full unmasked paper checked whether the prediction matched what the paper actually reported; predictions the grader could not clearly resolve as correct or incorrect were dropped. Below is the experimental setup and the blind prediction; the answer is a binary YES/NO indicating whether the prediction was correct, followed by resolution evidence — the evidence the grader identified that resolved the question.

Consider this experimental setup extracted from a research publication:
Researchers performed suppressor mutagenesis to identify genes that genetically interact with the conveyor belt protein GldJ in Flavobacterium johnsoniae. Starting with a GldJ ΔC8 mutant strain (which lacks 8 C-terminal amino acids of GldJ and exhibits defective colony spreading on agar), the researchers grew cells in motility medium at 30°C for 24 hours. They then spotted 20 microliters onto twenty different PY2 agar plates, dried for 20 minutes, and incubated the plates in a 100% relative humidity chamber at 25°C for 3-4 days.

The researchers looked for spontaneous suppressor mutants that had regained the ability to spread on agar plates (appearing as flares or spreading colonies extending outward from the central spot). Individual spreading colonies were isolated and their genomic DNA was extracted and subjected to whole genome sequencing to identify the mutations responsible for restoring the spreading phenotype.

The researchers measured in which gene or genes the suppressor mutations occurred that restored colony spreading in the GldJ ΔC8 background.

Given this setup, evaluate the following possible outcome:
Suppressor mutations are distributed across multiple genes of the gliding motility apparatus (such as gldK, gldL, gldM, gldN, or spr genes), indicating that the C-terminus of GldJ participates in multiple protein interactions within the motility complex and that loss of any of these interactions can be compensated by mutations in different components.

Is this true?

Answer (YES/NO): NO